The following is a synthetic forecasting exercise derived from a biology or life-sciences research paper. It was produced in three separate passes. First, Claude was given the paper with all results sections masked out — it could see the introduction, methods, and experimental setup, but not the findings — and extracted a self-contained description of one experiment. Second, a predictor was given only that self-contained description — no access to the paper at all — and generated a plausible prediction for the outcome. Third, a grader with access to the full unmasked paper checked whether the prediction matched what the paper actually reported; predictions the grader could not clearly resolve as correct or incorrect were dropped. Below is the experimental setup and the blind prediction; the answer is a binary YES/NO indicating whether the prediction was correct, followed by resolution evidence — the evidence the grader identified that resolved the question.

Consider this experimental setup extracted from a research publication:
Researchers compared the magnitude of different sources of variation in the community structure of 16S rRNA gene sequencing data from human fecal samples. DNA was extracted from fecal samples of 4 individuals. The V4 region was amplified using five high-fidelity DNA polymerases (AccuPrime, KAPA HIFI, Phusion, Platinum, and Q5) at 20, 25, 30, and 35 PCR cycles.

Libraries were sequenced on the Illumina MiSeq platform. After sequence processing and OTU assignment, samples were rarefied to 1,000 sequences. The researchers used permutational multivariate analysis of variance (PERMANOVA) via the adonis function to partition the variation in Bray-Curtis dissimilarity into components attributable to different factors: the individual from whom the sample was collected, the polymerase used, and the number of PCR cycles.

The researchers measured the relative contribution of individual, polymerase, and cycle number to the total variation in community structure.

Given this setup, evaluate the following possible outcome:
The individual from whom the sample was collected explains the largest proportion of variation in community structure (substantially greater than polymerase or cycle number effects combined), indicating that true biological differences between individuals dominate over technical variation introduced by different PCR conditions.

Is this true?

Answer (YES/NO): YES